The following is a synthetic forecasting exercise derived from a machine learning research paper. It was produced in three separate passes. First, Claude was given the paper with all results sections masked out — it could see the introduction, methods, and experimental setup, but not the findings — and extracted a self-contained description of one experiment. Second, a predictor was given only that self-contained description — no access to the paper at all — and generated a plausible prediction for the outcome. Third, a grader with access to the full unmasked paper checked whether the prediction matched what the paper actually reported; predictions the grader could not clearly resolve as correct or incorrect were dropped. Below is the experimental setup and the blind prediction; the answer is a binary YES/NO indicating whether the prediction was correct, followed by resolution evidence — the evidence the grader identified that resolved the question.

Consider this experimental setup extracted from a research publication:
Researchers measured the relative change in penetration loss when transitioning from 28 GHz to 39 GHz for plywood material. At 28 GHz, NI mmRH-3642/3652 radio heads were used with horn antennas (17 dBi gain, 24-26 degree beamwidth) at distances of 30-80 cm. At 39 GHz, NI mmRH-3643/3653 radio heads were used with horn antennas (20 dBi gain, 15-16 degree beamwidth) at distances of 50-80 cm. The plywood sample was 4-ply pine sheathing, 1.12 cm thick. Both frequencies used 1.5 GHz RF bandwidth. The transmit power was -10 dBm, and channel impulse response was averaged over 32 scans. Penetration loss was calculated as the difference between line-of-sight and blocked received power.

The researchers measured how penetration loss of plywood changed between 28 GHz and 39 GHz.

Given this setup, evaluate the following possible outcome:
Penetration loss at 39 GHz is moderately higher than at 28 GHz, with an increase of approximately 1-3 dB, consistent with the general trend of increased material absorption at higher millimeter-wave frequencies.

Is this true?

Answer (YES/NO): YES